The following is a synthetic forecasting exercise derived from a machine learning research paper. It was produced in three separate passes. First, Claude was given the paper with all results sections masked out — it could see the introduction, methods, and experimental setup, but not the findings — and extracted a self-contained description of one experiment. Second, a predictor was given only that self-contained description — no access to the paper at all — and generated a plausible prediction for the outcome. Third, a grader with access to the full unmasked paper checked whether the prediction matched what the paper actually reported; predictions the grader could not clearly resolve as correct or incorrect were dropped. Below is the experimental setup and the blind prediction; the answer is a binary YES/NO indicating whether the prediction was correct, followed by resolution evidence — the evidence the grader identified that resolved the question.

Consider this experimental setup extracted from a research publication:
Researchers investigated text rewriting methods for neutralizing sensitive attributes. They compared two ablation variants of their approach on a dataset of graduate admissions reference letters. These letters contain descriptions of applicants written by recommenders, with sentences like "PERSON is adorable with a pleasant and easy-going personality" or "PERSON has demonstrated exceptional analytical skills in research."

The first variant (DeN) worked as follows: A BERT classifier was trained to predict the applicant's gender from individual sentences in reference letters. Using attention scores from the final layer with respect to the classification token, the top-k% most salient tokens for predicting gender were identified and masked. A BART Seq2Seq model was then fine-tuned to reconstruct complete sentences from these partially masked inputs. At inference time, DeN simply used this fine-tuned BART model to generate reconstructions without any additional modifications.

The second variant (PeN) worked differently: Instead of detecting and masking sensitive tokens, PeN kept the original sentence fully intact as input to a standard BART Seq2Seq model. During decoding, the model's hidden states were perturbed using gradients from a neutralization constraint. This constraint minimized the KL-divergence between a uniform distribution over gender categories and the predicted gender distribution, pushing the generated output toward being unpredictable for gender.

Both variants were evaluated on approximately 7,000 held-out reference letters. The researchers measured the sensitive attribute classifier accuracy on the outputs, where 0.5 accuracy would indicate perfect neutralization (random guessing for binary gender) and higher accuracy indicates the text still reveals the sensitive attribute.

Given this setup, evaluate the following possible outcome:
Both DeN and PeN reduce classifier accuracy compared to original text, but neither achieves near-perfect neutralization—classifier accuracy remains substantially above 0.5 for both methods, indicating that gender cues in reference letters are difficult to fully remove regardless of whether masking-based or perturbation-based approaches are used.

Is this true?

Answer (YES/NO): NO